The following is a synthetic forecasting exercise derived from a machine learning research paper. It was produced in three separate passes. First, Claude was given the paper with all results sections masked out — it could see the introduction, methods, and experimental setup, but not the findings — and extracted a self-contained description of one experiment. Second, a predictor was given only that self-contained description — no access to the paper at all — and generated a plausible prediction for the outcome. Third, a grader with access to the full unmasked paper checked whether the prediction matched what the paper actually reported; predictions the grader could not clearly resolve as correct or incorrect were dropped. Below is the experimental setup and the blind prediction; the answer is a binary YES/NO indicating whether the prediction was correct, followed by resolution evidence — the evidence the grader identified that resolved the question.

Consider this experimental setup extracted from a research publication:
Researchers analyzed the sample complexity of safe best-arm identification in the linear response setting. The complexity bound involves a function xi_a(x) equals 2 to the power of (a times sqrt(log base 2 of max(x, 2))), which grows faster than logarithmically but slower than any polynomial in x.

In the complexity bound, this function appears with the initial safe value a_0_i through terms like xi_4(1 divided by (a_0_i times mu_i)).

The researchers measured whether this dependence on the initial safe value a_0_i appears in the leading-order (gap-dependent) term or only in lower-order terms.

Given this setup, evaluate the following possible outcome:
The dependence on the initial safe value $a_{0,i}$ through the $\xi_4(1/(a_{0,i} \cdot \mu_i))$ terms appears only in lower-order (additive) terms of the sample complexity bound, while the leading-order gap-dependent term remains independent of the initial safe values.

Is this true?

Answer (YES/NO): YES